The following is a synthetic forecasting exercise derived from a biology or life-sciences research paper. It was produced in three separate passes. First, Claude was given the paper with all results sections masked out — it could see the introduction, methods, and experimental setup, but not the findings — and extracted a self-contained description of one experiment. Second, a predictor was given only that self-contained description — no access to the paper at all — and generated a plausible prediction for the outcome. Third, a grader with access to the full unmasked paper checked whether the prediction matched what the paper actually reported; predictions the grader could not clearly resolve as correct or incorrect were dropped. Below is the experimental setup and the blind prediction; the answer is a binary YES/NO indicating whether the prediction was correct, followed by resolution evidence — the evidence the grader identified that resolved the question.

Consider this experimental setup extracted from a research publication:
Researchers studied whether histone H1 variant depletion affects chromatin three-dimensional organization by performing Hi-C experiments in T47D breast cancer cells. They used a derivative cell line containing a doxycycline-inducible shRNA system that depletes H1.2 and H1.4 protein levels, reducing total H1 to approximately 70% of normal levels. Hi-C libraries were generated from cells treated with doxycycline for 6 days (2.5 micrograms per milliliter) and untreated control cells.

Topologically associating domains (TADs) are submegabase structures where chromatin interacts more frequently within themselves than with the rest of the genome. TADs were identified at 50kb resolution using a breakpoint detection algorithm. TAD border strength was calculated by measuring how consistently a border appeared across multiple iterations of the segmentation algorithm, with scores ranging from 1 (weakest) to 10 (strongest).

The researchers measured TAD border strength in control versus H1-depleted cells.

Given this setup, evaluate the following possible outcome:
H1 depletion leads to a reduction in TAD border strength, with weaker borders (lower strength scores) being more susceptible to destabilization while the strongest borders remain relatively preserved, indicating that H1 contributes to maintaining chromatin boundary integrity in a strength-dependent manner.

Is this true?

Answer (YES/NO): NO